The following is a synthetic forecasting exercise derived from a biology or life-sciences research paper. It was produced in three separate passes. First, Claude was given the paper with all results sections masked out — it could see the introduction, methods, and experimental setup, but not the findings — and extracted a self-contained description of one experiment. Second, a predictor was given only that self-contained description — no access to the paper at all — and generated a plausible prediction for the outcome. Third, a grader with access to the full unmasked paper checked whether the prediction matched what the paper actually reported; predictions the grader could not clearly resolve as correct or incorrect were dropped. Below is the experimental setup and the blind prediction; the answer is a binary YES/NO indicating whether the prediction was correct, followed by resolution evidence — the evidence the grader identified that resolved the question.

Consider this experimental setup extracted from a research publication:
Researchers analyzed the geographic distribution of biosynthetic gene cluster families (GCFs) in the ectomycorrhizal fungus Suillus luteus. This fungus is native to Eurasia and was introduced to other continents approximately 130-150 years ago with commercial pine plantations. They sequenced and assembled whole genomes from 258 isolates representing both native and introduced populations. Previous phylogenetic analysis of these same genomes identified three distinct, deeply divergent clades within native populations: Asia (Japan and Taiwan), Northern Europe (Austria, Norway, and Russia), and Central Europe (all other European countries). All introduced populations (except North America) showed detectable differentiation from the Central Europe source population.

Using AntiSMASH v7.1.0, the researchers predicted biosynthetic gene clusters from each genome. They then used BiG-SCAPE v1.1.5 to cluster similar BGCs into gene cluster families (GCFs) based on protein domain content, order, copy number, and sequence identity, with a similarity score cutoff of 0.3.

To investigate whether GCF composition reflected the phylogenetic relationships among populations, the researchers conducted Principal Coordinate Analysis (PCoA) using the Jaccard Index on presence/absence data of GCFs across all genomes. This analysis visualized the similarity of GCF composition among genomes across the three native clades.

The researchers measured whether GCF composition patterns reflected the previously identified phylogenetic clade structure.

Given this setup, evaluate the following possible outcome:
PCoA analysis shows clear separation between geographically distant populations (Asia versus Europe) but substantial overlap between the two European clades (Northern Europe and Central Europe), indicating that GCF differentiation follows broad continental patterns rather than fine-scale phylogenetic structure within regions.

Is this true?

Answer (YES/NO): NO